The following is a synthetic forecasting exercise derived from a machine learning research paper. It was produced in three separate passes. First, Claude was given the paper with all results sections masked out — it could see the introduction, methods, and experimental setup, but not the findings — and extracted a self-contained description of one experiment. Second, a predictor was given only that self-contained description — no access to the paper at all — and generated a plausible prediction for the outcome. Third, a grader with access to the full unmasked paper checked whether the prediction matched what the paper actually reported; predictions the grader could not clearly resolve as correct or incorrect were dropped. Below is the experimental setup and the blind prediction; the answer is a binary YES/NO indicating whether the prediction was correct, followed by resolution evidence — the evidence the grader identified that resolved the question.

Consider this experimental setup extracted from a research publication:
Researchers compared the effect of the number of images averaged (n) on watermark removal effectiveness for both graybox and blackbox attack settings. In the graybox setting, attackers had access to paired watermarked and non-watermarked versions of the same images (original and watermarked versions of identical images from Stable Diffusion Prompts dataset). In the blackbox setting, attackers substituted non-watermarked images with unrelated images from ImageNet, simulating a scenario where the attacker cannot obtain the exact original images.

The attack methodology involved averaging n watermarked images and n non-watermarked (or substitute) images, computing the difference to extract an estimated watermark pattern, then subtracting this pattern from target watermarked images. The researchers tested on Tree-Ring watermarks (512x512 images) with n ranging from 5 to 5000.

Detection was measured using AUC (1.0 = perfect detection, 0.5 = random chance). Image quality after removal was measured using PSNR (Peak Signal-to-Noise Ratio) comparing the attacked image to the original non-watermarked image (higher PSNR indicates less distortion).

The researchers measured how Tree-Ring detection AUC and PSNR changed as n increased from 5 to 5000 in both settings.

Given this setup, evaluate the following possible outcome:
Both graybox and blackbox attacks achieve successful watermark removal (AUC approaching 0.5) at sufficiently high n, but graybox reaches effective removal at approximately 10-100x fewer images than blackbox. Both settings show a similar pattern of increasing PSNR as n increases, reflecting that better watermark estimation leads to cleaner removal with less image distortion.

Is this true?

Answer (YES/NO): NO